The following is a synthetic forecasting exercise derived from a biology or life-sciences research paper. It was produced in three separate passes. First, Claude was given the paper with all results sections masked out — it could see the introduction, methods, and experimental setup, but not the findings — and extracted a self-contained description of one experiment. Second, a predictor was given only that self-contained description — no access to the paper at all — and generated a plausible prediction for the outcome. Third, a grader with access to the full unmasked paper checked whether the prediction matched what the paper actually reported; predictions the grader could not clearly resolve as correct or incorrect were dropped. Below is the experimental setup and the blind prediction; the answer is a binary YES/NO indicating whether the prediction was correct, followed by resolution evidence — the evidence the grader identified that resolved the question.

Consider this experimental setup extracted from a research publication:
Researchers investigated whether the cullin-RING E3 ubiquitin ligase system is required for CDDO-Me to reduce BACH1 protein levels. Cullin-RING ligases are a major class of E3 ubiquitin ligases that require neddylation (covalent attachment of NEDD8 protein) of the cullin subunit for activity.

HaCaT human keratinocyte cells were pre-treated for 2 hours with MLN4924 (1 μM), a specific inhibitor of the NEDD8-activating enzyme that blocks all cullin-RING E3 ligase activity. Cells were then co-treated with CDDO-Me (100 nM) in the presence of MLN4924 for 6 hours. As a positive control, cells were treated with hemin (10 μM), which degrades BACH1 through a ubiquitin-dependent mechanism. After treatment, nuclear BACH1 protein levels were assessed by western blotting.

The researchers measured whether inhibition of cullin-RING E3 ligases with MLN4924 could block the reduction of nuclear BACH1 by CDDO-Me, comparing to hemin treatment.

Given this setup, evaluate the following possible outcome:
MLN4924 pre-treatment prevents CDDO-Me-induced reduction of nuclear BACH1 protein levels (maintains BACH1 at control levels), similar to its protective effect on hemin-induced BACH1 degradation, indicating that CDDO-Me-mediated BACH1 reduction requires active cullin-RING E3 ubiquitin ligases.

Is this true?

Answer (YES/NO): NO